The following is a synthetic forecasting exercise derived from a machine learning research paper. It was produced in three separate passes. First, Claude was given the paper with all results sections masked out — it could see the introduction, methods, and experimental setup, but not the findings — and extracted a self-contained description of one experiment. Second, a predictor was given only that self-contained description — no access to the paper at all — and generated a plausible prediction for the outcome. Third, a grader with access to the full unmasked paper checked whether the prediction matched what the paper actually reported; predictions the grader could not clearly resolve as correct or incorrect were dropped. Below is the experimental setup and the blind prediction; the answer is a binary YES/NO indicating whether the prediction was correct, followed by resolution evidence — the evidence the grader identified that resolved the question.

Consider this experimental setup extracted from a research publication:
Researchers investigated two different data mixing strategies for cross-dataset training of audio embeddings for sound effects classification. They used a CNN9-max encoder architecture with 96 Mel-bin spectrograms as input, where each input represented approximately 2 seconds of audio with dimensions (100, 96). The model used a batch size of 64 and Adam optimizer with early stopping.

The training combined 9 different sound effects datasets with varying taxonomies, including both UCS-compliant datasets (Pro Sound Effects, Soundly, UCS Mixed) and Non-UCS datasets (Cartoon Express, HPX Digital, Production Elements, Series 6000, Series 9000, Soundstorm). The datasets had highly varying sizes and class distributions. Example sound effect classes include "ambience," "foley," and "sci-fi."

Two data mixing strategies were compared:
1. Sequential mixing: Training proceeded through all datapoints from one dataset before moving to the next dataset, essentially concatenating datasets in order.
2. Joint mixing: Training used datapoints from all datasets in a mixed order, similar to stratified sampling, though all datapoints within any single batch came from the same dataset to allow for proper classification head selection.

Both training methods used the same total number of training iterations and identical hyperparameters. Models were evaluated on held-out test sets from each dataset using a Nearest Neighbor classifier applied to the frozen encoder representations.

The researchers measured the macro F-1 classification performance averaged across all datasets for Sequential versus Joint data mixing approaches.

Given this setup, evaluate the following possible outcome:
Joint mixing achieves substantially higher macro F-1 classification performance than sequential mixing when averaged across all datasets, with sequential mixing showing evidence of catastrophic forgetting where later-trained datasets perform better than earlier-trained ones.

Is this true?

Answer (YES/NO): NO